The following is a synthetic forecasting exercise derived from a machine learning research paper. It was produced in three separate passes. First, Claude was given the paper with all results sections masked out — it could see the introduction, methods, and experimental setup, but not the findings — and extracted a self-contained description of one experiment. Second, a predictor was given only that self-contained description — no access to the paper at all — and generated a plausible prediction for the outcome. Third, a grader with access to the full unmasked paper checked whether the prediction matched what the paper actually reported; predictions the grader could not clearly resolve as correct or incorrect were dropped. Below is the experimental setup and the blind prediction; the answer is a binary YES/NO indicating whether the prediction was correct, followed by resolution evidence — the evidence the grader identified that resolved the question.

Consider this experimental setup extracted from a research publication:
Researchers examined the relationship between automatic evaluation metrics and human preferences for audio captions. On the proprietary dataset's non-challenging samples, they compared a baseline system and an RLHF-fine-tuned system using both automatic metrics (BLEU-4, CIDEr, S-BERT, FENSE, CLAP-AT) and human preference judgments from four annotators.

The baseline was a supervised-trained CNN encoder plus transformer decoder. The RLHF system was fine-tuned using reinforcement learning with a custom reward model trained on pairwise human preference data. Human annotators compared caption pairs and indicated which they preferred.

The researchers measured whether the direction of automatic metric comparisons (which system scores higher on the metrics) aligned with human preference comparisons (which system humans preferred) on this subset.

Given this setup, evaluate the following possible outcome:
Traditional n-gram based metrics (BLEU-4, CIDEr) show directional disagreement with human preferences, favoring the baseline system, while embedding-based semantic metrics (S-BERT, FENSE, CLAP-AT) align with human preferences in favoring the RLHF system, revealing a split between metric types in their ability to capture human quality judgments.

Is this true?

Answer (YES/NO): NO